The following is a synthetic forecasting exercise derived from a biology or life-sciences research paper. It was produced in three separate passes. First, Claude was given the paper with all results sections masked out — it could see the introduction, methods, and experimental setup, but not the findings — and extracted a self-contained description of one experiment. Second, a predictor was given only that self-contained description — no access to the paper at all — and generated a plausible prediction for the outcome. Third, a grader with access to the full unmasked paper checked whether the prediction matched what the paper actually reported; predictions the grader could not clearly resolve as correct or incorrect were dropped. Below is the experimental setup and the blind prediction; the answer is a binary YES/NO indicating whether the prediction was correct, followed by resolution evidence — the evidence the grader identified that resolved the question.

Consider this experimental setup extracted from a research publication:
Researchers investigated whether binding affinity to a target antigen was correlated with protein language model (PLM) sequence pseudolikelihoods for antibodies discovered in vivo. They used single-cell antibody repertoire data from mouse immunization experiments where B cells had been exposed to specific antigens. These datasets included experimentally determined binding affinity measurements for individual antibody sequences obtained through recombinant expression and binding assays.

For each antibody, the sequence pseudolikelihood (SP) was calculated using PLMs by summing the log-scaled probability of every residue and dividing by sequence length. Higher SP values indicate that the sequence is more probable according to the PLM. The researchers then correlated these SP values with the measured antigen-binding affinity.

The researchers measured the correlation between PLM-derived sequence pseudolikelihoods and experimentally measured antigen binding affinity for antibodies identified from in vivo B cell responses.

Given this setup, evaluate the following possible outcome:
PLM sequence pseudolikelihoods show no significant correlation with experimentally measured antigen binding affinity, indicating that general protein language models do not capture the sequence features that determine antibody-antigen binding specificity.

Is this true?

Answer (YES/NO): NO